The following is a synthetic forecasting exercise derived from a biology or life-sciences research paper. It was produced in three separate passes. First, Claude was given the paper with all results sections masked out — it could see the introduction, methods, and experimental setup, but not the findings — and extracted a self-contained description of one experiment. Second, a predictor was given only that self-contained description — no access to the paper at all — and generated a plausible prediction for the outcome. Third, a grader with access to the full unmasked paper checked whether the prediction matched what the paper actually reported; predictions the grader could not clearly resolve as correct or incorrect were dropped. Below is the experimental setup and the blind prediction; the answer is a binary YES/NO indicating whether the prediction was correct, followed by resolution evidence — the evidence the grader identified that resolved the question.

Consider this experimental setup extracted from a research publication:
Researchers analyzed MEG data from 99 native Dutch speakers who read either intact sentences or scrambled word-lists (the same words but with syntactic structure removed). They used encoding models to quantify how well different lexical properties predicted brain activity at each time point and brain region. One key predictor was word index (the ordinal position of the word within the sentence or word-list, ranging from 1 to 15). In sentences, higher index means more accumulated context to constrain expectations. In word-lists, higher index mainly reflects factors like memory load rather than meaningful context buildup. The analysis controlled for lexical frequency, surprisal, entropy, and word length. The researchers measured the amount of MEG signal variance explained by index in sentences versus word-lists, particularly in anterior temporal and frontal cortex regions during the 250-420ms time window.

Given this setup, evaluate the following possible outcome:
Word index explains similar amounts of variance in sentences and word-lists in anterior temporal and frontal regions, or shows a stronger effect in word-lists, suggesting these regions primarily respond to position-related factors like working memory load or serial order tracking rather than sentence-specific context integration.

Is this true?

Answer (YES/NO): NO